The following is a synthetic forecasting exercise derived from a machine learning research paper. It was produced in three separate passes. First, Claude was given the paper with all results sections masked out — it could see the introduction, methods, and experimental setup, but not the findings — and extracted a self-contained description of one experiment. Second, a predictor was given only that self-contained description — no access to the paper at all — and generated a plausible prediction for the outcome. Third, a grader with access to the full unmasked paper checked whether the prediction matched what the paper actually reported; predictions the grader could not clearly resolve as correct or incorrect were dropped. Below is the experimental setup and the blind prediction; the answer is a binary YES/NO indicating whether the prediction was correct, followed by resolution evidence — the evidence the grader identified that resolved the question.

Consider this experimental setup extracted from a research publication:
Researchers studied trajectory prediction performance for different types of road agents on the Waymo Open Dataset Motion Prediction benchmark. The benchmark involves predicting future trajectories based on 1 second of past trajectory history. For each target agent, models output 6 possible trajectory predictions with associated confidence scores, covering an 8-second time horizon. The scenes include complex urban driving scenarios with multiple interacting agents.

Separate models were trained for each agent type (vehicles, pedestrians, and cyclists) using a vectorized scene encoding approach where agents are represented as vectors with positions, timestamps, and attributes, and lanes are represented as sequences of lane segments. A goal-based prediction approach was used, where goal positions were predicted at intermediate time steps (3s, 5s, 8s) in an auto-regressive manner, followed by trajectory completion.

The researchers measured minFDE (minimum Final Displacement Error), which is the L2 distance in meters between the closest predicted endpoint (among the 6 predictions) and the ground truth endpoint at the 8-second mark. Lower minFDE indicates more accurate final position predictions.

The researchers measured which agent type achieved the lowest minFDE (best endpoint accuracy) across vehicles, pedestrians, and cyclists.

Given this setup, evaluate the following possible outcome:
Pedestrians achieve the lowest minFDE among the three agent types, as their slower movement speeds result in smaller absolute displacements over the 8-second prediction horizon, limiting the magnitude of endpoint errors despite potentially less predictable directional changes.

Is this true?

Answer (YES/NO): YES